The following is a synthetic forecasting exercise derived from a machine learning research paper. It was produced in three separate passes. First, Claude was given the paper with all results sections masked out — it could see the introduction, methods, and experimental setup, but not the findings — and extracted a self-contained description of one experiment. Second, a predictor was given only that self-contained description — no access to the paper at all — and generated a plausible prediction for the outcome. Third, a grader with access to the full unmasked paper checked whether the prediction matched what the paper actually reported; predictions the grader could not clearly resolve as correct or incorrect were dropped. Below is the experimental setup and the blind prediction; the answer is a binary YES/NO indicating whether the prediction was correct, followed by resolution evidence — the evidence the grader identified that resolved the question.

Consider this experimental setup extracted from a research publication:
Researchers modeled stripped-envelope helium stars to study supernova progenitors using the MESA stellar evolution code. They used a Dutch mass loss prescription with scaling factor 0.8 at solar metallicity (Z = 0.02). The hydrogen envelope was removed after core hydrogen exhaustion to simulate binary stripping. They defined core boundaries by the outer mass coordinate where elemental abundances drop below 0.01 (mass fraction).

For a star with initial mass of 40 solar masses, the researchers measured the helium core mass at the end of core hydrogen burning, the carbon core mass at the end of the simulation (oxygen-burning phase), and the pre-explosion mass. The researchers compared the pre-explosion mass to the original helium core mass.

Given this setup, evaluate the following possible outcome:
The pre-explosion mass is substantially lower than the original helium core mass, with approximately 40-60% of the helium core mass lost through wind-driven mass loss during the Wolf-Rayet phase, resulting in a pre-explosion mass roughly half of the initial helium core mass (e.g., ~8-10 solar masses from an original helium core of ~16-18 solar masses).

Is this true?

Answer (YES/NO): NO